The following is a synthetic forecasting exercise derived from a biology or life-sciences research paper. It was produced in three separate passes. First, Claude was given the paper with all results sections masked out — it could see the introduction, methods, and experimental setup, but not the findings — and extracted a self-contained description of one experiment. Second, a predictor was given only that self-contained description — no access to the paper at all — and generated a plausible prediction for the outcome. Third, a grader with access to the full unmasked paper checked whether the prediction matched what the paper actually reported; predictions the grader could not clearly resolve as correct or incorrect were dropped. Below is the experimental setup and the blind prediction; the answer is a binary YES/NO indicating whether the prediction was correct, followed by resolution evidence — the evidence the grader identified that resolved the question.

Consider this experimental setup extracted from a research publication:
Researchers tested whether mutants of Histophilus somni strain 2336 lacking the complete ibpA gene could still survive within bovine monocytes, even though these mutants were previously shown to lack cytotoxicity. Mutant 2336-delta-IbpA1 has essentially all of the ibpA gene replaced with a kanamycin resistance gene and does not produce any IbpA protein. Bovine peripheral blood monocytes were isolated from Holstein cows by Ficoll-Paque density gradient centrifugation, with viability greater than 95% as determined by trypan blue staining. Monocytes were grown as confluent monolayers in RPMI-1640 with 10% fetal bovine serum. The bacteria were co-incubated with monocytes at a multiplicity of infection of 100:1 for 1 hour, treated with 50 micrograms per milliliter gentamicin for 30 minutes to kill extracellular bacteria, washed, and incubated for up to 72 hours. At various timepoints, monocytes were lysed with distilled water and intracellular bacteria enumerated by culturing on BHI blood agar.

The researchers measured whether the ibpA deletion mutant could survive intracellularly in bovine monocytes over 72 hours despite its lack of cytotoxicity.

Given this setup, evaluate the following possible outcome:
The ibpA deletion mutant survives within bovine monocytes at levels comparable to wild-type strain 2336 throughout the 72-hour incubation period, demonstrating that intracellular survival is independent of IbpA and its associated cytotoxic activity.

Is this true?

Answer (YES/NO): YES